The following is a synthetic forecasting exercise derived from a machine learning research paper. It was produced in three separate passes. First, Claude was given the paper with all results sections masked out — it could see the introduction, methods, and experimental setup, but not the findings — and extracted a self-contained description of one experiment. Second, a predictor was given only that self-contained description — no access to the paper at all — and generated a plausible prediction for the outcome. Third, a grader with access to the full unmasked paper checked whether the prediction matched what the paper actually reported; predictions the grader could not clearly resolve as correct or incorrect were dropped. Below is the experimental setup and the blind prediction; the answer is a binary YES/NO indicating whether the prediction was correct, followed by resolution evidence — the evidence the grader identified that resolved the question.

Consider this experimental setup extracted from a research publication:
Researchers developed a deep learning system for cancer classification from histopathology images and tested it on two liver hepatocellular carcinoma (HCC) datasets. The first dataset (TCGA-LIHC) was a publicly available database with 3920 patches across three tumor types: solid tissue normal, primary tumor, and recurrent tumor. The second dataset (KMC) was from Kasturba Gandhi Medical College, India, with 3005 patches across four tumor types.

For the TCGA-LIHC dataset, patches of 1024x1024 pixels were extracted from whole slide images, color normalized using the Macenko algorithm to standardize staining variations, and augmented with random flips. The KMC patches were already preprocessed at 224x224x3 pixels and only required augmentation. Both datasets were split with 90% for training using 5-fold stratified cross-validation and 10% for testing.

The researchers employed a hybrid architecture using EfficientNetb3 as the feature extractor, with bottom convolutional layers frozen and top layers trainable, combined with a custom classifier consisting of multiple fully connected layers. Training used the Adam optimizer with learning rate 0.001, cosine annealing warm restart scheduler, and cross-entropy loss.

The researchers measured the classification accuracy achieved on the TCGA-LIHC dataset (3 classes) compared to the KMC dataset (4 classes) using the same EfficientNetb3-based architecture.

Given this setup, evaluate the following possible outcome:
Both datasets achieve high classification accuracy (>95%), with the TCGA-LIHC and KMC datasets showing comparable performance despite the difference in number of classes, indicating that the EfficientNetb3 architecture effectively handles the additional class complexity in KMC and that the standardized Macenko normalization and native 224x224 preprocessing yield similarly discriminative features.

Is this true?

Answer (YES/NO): YES